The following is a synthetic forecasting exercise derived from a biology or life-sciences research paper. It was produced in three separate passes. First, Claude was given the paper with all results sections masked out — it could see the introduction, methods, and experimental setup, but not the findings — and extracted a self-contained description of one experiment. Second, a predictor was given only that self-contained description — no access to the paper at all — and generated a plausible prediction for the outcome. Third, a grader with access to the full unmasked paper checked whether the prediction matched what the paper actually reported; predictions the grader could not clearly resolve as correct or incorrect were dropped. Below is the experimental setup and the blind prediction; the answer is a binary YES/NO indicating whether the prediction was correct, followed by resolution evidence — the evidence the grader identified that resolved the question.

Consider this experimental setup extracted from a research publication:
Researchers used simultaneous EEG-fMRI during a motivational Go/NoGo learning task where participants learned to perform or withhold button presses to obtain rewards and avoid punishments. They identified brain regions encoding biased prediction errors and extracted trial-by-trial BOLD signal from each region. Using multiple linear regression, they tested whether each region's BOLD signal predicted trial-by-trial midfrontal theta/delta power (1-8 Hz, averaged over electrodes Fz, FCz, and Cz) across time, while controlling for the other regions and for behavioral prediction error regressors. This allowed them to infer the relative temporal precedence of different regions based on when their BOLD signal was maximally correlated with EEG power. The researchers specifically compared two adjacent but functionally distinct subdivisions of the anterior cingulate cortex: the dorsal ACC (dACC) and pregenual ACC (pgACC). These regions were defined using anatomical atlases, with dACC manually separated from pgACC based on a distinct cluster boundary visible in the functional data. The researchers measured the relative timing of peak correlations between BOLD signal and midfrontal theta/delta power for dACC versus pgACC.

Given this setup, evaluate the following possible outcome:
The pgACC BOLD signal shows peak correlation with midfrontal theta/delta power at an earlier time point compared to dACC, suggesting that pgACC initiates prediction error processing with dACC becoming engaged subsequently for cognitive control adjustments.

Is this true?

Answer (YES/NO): NO